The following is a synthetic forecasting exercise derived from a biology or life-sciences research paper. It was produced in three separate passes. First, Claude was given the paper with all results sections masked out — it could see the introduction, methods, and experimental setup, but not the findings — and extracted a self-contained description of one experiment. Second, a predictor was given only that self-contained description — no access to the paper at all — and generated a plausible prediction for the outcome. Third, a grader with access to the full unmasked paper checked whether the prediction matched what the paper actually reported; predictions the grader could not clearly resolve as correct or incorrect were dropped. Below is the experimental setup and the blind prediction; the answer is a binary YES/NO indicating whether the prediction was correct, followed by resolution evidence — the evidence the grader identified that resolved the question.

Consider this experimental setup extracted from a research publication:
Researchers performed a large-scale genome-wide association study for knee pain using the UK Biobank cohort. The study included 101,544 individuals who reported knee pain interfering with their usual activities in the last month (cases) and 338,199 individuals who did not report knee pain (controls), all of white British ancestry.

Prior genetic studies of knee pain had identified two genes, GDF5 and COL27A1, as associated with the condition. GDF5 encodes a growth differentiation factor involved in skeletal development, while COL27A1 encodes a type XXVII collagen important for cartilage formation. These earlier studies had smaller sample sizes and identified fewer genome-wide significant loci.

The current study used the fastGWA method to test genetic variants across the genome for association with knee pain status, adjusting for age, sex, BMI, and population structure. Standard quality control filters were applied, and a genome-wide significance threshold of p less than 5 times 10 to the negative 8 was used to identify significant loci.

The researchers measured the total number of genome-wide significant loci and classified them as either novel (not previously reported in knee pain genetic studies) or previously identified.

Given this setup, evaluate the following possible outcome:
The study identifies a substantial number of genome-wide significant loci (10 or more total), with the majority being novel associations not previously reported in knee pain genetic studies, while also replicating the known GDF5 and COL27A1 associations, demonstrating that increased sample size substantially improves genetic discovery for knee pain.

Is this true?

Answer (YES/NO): YES